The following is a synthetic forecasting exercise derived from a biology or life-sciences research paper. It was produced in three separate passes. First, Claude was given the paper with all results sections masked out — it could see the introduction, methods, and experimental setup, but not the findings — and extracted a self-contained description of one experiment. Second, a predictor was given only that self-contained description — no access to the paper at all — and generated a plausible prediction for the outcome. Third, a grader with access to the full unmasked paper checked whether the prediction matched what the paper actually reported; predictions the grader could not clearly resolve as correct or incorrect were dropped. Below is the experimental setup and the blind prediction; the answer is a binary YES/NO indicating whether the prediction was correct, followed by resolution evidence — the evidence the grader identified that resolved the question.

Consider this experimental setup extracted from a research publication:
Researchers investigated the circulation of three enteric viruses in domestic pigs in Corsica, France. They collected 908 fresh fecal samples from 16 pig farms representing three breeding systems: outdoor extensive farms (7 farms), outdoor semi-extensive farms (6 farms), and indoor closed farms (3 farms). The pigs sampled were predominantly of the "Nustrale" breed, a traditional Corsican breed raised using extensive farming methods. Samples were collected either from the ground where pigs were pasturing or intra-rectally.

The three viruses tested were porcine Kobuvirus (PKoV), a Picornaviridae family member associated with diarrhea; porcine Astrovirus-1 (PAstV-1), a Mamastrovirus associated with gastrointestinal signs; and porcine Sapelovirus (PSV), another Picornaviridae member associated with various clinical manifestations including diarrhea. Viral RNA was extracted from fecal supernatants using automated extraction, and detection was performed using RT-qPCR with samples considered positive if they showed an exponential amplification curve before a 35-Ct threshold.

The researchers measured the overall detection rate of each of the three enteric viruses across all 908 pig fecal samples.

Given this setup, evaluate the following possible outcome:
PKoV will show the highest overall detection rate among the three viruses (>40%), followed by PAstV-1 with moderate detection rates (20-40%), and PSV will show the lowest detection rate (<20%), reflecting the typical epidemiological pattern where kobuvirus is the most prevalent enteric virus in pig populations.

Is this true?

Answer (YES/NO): NO